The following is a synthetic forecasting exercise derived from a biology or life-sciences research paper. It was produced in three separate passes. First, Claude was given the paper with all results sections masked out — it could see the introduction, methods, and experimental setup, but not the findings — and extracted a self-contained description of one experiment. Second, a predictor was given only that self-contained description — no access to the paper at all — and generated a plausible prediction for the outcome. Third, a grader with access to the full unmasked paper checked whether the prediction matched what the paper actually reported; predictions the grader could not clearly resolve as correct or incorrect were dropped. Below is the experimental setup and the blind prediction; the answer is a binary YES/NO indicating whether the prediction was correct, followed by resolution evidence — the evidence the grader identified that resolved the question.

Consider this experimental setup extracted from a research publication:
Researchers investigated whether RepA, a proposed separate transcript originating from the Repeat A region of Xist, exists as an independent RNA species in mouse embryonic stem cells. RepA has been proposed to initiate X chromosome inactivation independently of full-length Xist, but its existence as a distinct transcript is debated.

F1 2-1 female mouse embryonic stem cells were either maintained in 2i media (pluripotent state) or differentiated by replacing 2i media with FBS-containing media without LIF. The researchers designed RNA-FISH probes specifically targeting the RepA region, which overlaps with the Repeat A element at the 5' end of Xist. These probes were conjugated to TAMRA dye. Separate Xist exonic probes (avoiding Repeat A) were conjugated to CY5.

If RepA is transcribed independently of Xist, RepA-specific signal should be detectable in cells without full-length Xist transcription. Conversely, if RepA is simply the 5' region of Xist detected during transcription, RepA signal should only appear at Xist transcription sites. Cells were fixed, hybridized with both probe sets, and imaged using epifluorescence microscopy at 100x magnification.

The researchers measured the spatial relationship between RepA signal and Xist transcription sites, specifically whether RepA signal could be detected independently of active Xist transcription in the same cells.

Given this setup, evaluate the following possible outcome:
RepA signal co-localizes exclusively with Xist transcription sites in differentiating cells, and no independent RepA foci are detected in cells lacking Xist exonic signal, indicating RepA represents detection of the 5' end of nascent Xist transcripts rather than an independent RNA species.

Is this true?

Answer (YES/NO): NO